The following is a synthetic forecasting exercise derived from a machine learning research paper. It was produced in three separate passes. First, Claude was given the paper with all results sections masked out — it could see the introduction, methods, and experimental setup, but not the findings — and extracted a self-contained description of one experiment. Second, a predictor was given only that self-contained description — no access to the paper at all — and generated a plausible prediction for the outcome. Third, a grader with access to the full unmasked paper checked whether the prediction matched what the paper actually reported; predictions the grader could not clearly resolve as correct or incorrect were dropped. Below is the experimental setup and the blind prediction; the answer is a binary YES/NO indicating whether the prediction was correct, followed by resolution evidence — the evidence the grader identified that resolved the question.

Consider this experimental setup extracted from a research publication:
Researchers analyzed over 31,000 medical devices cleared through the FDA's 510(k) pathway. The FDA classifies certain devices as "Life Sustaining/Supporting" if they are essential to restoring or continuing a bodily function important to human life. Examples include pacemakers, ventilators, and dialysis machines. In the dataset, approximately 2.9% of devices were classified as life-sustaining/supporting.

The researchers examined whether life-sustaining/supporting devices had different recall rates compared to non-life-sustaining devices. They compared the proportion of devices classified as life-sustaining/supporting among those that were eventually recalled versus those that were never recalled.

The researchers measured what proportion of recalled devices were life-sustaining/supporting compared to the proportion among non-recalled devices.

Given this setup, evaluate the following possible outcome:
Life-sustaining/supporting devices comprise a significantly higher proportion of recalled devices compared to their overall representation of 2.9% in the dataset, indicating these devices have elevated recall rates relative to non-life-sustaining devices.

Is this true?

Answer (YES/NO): YES